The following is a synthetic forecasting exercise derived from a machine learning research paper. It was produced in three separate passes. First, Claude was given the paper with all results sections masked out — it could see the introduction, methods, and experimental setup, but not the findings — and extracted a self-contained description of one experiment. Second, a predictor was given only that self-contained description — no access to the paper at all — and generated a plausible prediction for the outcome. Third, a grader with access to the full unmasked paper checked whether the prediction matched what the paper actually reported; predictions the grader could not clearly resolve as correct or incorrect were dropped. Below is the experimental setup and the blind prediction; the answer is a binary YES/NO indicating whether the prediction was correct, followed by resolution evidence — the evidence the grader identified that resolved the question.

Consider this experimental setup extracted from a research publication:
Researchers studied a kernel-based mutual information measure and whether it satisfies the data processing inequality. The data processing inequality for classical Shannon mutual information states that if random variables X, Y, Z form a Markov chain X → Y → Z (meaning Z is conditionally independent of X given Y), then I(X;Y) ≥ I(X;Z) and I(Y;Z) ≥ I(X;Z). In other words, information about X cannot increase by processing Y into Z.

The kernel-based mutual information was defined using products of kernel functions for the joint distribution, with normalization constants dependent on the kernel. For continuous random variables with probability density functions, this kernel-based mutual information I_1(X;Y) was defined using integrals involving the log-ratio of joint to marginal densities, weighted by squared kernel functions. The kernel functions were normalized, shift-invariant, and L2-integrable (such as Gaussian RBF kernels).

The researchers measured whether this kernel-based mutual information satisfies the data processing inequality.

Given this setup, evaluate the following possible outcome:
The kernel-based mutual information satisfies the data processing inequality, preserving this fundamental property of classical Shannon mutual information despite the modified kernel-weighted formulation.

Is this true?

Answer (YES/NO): YES